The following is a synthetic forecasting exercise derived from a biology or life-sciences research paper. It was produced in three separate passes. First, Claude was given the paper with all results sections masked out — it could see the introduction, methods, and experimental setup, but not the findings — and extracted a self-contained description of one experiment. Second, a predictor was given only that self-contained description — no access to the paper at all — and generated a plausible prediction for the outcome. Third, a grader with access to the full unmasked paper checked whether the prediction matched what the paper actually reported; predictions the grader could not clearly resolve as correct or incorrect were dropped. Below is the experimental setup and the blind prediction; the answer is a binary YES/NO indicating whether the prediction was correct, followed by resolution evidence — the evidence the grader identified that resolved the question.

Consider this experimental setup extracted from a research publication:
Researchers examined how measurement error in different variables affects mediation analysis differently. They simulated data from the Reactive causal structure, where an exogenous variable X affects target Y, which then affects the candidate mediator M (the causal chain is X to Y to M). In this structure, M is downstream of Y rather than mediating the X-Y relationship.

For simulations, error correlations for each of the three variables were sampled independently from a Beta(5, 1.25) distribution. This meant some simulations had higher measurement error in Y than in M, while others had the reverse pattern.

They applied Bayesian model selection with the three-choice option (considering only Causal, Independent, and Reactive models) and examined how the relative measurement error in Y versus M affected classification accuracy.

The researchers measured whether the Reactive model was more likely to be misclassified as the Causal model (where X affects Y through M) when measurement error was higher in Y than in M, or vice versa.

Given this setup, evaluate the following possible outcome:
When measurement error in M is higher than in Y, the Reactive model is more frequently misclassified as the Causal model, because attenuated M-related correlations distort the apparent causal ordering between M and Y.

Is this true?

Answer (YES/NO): NO